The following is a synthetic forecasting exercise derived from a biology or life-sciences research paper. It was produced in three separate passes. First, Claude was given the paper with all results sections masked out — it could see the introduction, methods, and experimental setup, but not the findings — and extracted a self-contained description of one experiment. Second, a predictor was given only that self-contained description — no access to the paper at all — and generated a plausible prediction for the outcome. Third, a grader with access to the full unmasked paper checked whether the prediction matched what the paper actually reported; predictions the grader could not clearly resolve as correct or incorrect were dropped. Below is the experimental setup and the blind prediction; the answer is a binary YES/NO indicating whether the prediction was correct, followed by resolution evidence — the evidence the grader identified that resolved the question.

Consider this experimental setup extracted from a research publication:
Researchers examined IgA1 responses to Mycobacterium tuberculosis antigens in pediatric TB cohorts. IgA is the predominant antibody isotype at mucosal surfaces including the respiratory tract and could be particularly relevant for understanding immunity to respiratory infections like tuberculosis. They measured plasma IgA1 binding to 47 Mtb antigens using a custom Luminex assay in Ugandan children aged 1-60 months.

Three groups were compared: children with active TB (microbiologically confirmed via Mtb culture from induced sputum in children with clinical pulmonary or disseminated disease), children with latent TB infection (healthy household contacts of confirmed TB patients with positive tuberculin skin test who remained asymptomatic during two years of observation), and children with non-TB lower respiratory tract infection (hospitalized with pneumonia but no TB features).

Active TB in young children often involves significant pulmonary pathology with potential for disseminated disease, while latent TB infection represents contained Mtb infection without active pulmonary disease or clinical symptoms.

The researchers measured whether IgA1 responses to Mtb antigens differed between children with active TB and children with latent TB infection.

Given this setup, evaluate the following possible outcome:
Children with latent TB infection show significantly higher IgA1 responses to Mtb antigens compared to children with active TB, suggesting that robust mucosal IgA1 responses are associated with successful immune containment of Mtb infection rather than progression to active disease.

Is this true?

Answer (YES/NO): NO